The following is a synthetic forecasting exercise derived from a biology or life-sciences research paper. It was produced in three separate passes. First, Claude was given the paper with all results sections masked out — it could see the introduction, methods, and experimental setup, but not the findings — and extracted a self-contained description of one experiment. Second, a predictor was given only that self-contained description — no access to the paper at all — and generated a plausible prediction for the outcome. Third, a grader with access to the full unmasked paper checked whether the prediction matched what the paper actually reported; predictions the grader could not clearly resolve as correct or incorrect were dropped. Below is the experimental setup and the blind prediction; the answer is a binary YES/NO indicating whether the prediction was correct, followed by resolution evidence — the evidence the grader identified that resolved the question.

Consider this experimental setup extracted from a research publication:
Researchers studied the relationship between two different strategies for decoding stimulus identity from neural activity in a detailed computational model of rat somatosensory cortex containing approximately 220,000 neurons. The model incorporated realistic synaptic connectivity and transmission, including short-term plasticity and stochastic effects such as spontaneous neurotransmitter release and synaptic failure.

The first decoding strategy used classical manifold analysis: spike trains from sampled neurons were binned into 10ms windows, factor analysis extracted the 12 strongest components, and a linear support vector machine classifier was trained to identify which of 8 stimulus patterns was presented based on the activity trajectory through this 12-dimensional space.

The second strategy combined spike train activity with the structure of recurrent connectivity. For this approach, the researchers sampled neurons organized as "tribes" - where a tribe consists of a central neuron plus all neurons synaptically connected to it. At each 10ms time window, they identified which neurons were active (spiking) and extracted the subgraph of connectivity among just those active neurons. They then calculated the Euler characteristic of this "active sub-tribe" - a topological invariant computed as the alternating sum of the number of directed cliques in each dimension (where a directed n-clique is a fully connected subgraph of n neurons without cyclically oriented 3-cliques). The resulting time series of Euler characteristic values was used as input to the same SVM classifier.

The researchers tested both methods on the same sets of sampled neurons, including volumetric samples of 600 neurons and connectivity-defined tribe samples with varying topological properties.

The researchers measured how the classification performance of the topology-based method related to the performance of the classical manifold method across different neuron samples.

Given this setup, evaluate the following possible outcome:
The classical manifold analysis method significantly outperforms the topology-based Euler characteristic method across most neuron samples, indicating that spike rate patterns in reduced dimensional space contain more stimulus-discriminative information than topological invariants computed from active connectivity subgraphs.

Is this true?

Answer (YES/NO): NO